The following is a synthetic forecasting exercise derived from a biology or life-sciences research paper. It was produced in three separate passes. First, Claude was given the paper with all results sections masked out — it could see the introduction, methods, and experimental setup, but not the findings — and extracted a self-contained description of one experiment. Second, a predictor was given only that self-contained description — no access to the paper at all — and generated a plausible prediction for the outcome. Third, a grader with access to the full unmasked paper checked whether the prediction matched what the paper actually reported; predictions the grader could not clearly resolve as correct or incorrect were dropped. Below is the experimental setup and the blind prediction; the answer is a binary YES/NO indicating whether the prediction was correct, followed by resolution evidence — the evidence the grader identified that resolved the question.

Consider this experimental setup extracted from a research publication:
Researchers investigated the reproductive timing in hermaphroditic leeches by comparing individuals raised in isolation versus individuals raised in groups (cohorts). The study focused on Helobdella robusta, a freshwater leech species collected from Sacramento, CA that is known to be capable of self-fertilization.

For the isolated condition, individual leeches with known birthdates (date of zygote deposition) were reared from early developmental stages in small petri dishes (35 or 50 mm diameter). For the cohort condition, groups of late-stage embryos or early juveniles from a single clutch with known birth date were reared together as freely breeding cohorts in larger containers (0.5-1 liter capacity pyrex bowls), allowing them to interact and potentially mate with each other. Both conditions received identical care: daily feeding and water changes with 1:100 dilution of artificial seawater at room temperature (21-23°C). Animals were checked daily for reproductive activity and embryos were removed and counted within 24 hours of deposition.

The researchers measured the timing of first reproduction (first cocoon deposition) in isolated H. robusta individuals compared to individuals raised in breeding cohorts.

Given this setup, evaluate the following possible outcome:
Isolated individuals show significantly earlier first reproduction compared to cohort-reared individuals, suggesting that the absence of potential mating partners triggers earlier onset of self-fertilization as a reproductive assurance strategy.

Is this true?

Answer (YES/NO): NO